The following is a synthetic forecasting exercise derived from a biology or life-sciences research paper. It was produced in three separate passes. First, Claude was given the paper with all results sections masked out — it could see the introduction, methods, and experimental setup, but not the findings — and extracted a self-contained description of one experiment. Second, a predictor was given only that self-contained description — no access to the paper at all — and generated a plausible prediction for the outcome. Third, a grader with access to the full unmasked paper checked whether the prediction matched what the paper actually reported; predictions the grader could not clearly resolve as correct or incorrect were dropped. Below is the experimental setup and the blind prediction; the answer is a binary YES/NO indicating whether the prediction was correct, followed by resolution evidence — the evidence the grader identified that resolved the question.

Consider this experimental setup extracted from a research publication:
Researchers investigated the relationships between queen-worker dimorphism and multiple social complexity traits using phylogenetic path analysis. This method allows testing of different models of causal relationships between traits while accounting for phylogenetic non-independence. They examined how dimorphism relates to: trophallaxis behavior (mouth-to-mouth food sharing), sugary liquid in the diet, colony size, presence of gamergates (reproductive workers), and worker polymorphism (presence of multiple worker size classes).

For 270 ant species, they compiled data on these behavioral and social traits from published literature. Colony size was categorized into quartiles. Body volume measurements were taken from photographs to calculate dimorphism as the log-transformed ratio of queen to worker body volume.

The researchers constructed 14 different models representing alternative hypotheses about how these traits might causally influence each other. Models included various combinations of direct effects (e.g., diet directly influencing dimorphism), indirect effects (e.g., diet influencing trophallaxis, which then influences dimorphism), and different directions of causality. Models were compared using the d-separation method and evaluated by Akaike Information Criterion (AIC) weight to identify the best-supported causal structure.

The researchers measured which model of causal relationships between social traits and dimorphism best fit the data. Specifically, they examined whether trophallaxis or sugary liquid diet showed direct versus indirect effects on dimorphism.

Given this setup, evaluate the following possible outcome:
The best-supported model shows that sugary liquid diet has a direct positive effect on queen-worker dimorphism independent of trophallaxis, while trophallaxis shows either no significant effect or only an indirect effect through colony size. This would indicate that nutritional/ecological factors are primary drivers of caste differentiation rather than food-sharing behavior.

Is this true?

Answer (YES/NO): NO